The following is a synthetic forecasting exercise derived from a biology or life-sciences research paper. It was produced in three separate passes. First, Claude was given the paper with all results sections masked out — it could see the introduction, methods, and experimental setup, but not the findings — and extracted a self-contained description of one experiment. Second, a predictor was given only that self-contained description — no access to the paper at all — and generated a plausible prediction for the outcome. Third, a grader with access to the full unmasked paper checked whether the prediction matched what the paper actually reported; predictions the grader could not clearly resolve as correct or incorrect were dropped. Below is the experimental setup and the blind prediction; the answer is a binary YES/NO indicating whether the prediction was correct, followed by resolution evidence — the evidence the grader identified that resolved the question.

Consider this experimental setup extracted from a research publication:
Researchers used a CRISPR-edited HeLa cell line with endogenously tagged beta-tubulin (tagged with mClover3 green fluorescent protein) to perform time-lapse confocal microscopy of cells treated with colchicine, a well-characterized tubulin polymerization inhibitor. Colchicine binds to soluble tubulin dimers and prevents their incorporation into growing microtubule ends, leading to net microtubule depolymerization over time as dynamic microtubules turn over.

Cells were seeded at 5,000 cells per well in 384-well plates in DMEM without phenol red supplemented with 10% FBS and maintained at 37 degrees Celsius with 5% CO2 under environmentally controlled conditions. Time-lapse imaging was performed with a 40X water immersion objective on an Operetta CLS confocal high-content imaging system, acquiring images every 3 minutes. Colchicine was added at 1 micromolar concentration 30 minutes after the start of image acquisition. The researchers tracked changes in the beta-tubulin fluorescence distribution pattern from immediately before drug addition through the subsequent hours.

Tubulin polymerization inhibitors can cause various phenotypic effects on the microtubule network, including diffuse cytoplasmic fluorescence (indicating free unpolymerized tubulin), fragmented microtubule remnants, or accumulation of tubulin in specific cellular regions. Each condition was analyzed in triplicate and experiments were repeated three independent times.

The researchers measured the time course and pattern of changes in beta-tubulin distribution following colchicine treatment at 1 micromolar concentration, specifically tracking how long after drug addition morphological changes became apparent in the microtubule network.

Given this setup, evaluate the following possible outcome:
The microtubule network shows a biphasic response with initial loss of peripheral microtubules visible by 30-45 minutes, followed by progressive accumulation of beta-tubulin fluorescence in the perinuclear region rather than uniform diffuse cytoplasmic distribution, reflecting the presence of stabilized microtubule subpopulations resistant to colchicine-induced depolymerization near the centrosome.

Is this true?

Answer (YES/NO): NO